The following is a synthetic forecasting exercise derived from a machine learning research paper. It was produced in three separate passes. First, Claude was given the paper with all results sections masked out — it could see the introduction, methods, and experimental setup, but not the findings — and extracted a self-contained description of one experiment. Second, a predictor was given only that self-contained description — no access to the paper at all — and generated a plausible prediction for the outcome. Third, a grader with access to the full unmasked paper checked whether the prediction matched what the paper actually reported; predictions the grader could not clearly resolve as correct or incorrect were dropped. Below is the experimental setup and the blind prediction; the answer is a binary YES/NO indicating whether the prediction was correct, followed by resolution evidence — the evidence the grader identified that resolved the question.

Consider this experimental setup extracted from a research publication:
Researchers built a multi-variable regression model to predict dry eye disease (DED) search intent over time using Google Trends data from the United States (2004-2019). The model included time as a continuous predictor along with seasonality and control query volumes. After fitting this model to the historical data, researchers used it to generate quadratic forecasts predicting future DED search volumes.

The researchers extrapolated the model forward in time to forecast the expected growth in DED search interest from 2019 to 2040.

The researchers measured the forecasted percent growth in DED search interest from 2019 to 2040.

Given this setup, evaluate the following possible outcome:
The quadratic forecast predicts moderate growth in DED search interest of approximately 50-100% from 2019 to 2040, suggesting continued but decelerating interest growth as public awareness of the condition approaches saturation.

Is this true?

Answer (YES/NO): NO